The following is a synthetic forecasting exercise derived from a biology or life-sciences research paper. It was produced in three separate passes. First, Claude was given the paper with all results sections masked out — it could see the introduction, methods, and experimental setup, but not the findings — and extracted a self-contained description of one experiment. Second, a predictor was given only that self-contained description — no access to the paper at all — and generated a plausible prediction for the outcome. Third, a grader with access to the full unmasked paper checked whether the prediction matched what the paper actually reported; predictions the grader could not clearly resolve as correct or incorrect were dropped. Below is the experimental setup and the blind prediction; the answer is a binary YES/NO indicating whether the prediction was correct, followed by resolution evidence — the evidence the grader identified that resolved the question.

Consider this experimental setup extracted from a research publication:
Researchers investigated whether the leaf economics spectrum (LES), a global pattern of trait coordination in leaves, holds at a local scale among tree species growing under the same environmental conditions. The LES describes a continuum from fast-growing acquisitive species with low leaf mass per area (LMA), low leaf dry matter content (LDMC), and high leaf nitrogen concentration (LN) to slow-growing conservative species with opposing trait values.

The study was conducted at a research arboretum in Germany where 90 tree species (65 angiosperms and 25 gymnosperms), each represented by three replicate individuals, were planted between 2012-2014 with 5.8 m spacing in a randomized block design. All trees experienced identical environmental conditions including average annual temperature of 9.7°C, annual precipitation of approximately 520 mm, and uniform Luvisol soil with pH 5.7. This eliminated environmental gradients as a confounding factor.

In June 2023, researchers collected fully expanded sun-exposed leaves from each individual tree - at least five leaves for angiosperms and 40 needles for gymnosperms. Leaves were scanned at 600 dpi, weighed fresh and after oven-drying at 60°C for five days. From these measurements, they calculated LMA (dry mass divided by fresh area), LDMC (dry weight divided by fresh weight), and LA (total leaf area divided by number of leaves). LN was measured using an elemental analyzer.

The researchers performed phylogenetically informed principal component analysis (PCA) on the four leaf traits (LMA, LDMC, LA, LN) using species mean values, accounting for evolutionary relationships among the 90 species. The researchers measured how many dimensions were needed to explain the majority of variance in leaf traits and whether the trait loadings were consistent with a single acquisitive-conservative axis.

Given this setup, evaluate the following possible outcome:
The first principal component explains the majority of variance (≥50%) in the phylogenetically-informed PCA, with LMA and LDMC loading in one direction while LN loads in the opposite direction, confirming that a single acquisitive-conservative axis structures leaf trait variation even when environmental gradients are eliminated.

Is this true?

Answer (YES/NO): NO